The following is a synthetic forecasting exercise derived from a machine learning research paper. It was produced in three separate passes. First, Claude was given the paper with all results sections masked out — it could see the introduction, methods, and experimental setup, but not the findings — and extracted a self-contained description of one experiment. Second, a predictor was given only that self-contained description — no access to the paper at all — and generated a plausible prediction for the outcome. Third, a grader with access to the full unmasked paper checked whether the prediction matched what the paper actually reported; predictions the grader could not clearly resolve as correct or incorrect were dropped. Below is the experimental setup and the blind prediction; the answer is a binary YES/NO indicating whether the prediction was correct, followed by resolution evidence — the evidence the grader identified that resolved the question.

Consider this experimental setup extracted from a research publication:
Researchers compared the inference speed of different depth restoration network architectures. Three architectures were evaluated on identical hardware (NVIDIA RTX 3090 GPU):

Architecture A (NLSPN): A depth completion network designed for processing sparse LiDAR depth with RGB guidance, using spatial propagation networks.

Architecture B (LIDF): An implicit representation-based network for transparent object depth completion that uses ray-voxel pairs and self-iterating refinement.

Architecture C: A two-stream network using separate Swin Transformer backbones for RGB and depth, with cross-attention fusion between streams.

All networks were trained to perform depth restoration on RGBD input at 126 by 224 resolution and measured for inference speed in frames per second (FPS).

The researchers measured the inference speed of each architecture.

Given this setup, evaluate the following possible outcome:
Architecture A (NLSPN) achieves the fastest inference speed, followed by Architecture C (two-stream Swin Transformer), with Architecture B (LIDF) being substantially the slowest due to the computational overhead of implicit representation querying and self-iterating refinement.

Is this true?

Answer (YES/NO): YES